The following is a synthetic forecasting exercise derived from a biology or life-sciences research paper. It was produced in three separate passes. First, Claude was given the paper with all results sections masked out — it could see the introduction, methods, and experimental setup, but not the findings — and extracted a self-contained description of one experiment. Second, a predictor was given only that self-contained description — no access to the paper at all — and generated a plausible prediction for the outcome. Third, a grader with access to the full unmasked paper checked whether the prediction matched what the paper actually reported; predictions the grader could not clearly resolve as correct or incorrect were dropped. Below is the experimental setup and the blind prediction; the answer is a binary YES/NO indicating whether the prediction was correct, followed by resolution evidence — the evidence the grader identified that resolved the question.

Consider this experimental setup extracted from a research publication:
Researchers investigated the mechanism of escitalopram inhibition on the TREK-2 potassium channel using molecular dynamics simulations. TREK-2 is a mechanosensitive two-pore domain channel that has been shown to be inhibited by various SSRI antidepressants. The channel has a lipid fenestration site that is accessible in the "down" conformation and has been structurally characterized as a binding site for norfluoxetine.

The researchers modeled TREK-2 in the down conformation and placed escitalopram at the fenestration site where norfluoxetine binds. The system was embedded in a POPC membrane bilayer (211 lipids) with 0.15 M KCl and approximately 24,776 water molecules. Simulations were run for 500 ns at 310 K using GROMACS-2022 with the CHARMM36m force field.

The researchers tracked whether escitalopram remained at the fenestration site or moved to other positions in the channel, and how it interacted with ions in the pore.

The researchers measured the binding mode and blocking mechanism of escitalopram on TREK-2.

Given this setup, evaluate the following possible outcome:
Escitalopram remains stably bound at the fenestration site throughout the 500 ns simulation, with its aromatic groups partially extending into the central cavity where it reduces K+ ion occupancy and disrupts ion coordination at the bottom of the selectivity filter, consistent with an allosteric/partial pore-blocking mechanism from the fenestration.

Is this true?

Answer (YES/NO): NO